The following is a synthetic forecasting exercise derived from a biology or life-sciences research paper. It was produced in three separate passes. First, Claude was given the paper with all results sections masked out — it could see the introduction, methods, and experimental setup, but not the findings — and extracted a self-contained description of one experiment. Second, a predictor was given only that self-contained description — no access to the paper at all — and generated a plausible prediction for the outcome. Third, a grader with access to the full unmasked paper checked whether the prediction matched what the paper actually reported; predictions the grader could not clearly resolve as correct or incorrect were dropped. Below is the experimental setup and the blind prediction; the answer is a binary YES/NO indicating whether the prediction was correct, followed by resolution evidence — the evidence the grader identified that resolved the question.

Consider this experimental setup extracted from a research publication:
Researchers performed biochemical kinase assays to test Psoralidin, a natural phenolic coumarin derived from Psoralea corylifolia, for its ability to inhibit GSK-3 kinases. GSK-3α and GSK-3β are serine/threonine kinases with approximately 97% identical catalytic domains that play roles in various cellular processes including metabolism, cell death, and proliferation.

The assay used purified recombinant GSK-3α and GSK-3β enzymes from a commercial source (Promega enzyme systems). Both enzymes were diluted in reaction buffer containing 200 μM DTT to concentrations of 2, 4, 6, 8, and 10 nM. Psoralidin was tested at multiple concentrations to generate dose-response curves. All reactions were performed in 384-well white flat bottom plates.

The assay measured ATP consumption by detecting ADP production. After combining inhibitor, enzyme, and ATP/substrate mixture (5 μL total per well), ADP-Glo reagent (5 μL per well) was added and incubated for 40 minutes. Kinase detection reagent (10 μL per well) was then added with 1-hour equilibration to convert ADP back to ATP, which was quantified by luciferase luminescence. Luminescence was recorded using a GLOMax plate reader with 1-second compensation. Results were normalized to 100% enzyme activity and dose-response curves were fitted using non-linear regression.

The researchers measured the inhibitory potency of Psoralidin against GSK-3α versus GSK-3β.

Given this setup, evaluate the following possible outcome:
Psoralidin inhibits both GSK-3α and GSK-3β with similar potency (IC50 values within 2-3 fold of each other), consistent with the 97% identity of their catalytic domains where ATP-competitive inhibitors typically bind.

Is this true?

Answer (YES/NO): YES